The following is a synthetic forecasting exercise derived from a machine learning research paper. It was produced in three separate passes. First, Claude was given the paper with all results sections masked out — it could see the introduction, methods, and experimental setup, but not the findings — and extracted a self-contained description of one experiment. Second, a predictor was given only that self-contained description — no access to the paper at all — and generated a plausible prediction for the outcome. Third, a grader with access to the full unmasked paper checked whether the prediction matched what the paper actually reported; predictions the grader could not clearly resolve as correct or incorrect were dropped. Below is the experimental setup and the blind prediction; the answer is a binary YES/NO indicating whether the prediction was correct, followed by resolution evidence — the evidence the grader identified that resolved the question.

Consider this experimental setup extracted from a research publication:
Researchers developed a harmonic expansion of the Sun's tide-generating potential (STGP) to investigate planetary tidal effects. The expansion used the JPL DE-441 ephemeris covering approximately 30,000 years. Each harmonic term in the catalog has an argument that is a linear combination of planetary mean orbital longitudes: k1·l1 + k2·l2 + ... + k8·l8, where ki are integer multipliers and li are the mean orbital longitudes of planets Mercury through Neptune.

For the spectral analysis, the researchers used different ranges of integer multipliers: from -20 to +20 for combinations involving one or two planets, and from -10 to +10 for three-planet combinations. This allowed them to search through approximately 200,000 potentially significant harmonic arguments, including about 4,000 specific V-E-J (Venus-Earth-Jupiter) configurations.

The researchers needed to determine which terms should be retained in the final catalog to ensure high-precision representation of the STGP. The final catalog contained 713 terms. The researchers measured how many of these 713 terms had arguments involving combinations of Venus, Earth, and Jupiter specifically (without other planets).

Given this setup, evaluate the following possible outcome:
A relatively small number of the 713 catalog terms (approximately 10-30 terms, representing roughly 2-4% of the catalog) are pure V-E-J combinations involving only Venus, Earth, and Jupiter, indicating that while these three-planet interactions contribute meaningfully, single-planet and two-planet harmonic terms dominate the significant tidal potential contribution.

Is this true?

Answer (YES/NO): NO